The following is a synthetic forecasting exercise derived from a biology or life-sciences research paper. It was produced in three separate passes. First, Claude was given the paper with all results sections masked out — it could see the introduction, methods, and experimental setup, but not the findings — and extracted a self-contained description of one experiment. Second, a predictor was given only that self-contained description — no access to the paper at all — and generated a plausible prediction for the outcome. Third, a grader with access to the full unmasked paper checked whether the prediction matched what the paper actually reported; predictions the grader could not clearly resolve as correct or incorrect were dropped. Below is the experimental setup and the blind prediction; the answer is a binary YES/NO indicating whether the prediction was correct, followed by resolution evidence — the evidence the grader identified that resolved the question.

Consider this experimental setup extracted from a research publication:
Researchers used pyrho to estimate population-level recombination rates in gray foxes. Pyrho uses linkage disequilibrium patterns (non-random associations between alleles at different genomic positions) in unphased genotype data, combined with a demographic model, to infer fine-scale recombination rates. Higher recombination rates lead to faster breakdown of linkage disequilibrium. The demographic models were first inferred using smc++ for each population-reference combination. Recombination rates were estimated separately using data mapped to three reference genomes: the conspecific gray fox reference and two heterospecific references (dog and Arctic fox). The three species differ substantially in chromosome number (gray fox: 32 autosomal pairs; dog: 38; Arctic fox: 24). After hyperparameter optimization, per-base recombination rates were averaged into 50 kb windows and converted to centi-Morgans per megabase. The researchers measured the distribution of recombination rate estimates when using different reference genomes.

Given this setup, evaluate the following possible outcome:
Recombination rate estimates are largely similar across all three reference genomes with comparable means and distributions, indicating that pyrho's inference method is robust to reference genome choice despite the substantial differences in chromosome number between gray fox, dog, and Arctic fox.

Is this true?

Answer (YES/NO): NO